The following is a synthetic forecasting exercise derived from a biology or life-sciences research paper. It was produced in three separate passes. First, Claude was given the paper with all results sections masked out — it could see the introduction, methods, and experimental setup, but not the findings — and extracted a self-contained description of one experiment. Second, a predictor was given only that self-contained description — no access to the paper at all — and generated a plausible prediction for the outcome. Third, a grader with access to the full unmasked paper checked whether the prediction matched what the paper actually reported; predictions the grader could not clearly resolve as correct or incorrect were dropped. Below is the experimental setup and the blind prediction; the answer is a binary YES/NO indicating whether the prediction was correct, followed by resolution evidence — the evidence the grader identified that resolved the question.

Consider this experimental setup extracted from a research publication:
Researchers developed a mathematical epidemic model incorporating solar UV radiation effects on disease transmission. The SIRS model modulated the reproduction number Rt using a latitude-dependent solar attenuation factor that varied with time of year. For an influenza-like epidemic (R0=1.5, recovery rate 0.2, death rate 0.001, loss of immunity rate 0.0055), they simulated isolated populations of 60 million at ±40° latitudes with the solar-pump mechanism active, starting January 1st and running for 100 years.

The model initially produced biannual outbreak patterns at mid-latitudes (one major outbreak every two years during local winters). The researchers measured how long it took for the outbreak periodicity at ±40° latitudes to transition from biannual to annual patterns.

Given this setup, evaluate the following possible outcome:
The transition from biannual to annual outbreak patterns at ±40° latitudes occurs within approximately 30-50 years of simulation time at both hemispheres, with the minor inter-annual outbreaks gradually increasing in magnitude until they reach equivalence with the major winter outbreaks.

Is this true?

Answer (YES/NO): YES